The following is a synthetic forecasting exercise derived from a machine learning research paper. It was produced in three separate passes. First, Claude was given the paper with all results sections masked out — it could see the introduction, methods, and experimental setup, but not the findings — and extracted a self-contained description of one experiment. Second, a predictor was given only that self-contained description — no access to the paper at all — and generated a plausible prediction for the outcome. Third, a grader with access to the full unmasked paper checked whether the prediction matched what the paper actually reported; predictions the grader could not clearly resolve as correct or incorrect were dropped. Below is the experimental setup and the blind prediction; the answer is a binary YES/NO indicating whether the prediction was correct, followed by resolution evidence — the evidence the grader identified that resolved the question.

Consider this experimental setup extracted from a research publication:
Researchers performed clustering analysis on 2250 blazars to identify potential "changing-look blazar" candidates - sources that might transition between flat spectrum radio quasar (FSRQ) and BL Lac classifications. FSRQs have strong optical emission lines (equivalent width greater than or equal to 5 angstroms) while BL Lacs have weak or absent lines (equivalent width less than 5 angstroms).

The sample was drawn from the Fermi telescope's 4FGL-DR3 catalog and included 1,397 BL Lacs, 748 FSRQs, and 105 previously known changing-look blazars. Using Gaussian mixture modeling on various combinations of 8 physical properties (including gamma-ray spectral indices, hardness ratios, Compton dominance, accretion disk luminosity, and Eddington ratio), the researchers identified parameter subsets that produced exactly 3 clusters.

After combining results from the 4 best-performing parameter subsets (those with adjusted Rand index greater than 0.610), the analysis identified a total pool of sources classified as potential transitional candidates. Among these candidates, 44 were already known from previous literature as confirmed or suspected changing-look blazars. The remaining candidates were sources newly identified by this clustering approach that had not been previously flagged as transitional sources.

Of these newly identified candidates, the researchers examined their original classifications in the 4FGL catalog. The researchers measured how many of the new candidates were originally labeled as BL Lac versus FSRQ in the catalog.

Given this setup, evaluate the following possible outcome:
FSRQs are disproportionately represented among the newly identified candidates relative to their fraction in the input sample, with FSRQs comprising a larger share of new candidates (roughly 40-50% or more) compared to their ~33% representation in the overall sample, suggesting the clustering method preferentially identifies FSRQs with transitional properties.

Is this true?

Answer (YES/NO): YES